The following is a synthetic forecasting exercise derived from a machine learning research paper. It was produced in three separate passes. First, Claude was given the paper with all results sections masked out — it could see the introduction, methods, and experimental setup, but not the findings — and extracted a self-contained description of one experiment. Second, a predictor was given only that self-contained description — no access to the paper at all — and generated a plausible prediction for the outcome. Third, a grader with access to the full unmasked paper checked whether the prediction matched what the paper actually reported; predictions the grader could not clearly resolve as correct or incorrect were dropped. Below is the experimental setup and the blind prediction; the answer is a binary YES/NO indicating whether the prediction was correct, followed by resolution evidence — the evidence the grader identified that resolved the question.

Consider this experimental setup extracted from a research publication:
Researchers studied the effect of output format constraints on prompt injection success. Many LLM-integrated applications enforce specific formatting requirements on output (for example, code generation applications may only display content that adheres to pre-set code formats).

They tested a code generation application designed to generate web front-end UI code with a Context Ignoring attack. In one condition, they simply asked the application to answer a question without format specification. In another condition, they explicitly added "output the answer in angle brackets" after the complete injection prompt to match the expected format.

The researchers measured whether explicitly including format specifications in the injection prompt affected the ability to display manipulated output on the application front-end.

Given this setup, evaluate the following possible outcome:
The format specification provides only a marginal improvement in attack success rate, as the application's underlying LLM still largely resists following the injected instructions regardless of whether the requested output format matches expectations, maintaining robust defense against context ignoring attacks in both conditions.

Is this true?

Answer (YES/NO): NO